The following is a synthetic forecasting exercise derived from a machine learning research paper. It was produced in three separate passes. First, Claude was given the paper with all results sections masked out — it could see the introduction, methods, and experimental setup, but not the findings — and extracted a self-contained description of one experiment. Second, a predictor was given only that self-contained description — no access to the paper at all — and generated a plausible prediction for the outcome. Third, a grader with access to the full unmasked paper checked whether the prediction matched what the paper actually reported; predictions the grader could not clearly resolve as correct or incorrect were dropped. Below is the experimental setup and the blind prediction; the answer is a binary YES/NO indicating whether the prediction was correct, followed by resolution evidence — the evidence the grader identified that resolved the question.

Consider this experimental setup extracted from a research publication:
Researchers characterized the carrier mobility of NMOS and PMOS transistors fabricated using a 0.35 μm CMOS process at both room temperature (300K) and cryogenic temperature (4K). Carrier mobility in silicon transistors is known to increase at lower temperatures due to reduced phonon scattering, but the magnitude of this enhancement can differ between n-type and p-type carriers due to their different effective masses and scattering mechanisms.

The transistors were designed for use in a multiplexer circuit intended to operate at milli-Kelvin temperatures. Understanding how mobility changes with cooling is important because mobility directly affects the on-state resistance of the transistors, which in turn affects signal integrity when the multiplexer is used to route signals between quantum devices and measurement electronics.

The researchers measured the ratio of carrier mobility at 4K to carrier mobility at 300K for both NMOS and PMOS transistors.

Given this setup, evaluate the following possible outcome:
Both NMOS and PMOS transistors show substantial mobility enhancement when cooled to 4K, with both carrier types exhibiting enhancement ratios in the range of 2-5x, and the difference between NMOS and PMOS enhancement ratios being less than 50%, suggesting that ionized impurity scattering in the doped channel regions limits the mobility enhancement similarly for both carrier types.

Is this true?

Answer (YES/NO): NO